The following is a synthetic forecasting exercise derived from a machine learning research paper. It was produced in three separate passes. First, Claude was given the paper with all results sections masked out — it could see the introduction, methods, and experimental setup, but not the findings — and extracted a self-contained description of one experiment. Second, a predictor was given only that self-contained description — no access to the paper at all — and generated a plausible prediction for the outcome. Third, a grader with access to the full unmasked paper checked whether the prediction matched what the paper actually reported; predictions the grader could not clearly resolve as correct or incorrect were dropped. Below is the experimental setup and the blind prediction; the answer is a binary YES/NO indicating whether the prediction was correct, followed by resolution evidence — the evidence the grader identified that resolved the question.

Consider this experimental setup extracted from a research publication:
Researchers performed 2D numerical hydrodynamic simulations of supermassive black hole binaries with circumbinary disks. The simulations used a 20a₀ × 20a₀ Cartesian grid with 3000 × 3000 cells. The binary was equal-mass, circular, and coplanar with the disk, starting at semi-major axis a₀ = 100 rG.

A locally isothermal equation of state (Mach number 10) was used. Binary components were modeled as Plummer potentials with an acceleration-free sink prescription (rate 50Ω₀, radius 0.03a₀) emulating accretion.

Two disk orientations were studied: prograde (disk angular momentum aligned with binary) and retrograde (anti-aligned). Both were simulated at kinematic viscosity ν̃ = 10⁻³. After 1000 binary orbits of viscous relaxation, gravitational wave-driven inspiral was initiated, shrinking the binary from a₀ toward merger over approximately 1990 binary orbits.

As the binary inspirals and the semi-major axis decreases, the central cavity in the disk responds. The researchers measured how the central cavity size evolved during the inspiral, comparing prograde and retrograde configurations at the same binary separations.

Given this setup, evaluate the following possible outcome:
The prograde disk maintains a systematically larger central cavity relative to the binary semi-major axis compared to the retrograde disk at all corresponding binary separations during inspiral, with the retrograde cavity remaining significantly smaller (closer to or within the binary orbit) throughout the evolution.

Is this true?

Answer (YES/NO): YES